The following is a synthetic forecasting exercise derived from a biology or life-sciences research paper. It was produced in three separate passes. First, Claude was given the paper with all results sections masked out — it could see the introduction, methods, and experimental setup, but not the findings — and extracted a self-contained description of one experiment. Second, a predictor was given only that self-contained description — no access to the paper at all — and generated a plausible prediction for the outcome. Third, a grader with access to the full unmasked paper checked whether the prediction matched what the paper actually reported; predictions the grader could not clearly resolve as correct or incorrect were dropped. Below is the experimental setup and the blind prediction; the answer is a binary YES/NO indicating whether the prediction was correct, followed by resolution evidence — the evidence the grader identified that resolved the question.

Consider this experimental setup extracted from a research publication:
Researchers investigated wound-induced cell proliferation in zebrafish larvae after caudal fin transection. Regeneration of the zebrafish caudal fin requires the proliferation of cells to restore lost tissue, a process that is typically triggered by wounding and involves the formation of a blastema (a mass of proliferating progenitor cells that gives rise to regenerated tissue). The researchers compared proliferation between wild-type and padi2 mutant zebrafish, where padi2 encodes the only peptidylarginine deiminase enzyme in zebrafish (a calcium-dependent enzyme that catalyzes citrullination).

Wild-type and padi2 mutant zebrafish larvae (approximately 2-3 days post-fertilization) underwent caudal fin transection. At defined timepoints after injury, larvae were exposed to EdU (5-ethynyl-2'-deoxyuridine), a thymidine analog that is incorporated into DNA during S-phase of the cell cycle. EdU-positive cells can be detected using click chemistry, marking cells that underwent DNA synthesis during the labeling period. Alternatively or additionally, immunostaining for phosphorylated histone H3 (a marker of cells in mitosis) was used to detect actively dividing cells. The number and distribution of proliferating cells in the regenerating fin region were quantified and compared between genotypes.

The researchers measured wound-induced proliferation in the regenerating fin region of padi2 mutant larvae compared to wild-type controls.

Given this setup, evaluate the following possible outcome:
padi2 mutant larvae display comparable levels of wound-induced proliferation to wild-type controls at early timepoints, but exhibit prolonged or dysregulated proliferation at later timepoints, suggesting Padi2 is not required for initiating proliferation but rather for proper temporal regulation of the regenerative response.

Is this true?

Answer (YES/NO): NO